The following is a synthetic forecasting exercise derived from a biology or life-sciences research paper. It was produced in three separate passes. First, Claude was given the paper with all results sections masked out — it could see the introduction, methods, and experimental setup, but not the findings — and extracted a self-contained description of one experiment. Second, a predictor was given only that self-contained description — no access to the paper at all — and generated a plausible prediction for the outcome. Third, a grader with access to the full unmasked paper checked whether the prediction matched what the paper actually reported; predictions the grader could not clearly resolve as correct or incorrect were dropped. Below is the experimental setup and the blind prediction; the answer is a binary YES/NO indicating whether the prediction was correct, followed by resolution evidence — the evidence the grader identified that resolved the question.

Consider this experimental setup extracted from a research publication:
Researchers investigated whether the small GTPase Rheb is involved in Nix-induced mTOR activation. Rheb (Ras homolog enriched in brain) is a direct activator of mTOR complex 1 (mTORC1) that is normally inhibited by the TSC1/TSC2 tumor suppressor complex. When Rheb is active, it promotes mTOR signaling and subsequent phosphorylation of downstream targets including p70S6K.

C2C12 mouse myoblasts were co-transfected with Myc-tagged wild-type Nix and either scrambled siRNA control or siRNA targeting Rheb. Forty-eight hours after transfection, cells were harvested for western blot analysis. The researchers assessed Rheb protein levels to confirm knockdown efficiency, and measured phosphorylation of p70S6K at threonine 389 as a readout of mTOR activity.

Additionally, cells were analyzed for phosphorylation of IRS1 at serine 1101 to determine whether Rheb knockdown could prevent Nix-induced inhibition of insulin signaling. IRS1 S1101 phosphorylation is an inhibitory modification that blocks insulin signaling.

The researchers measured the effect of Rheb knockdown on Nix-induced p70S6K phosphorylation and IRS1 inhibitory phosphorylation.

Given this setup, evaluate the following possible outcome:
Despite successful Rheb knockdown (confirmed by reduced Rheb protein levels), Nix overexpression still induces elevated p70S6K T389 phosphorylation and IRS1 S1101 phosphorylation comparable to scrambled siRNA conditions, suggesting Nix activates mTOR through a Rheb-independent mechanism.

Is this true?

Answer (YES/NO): NO